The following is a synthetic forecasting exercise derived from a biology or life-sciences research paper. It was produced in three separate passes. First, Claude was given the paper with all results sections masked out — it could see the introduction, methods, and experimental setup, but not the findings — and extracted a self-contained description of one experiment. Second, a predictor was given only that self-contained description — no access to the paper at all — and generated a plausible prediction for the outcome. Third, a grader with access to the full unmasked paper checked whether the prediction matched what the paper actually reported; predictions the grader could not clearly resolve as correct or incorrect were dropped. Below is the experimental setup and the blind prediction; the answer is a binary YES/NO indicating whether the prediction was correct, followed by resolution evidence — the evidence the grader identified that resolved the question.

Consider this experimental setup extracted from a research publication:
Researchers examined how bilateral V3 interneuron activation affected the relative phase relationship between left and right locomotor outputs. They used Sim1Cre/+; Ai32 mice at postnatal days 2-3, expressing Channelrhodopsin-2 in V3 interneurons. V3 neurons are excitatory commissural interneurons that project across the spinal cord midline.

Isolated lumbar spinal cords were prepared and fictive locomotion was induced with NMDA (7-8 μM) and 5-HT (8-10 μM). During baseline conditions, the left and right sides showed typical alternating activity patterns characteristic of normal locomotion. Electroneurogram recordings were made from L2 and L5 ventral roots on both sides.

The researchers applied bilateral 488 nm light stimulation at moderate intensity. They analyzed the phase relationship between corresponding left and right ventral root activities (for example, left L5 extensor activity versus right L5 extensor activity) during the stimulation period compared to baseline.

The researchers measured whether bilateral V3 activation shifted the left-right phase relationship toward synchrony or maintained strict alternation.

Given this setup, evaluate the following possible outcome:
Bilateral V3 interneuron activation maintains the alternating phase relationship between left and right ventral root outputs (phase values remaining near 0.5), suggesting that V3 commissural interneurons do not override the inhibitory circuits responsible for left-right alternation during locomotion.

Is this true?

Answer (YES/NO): YES